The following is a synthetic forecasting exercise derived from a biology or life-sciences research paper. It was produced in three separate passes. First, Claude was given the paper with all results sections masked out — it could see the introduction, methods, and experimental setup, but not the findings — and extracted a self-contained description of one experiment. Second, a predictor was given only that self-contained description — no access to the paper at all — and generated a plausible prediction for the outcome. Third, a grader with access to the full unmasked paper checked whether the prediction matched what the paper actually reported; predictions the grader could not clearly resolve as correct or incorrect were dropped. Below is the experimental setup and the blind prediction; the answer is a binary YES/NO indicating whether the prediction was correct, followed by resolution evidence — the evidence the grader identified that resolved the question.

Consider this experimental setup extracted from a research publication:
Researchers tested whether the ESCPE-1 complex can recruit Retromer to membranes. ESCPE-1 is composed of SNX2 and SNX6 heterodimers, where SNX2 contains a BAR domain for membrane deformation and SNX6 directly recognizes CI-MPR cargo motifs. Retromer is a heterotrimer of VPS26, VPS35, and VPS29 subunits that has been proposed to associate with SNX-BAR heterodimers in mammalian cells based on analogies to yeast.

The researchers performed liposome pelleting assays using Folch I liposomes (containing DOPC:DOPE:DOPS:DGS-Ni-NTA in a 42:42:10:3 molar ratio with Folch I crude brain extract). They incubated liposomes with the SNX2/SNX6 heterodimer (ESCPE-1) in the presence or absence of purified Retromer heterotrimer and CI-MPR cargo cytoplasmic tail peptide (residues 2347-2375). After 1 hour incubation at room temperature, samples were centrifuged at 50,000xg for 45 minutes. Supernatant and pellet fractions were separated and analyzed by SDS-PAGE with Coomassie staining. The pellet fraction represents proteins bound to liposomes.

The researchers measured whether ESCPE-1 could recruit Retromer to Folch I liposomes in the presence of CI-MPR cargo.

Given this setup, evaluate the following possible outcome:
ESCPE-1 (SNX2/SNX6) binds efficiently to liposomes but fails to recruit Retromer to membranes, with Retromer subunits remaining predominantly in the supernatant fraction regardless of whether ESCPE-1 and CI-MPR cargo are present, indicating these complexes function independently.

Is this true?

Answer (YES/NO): YES